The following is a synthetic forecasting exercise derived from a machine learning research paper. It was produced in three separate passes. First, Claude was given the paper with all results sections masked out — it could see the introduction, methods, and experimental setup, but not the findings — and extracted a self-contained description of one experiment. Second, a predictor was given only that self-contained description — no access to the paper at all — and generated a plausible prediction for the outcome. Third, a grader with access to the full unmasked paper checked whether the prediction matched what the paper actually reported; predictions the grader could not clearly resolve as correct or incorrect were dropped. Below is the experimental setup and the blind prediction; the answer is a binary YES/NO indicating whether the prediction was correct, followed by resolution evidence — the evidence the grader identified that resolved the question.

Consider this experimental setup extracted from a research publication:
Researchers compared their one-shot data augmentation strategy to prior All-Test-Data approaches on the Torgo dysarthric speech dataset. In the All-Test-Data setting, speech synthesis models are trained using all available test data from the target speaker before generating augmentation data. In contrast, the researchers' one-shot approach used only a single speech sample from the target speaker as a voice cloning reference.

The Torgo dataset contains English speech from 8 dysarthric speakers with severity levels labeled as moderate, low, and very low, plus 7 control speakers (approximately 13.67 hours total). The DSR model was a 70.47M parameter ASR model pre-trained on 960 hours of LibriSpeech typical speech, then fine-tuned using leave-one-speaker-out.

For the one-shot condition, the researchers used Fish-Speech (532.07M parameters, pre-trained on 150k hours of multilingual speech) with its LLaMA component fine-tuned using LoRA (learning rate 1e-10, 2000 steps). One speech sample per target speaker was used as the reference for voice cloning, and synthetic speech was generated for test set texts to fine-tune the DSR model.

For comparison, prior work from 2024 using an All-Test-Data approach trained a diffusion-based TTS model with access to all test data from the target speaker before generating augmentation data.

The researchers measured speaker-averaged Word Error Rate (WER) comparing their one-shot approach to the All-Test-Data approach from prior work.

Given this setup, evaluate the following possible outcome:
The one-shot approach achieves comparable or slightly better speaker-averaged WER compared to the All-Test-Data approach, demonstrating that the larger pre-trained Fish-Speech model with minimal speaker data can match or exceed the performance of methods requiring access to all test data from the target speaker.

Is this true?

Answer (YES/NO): YES